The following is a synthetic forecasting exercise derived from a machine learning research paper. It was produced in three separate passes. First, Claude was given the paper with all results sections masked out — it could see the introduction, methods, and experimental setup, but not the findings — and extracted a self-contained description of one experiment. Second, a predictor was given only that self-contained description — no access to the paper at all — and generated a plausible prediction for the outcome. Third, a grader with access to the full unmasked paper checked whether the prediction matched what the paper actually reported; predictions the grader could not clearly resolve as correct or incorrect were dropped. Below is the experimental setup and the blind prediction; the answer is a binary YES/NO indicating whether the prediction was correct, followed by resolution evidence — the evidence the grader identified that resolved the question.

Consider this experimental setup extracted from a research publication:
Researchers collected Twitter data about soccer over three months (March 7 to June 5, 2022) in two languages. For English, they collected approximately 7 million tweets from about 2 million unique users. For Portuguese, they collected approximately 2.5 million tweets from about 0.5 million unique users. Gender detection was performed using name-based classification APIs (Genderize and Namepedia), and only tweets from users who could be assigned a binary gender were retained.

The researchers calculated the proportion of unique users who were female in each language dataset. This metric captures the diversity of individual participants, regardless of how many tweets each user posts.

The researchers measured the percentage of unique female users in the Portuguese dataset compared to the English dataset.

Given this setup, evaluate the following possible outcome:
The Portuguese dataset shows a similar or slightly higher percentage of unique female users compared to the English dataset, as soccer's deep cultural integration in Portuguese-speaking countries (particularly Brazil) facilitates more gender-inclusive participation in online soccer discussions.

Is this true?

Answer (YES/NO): YES